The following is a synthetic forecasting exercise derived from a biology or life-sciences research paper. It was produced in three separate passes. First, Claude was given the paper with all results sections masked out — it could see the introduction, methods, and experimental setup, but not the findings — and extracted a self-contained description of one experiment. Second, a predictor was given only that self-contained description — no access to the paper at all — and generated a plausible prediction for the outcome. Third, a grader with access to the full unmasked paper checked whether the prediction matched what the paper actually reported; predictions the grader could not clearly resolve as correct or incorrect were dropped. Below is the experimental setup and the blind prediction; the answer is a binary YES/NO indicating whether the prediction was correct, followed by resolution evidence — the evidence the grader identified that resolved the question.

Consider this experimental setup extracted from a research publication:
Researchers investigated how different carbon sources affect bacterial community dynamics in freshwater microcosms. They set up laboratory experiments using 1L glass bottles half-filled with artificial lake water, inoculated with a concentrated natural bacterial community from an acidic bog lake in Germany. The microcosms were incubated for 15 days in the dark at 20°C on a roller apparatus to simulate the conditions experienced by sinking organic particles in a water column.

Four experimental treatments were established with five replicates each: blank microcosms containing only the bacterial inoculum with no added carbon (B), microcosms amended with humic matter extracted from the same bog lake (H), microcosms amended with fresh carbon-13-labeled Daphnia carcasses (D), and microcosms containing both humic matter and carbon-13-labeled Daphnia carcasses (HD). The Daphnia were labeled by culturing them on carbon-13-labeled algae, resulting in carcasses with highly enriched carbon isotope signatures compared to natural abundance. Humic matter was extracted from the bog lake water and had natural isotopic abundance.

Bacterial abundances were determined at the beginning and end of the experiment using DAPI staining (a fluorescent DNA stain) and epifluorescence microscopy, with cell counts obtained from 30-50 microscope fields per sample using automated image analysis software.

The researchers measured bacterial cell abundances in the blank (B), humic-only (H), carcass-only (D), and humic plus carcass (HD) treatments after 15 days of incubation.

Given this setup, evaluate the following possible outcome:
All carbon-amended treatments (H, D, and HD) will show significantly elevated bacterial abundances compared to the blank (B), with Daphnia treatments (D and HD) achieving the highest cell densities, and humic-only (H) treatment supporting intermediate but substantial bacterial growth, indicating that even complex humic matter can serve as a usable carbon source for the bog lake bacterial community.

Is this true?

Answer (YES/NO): YES